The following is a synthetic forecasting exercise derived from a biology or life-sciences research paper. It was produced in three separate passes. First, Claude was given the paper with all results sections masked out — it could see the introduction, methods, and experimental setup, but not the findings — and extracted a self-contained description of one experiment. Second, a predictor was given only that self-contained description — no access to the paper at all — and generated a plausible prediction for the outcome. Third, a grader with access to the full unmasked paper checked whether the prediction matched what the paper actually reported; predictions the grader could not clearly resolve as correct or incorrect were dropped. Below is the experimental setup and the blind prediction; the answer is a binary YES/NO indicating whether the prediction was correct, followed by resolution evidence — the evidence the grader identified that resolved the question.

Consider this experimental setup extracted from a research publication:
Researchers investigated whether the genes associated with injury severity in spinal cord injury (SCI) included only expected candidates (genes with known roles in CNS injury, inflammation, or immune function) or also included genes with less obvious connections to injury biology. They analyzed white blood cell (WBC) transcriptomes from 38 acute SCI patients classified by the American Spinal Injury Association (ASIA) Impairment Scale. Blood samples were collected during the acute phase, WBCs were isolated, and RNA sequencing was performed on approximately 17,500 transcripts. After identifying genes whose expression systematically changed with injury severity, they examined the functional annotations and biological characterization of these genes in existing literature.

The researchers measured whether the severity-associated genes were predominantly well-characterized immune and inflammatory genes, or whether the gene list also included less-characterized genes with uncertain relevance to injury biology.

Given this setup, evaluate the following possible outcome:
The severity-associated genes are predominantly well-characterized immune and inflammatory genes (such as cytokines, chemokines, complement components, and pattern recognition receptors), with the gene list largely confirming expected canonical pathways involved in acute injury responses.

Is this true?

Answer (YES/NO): NO